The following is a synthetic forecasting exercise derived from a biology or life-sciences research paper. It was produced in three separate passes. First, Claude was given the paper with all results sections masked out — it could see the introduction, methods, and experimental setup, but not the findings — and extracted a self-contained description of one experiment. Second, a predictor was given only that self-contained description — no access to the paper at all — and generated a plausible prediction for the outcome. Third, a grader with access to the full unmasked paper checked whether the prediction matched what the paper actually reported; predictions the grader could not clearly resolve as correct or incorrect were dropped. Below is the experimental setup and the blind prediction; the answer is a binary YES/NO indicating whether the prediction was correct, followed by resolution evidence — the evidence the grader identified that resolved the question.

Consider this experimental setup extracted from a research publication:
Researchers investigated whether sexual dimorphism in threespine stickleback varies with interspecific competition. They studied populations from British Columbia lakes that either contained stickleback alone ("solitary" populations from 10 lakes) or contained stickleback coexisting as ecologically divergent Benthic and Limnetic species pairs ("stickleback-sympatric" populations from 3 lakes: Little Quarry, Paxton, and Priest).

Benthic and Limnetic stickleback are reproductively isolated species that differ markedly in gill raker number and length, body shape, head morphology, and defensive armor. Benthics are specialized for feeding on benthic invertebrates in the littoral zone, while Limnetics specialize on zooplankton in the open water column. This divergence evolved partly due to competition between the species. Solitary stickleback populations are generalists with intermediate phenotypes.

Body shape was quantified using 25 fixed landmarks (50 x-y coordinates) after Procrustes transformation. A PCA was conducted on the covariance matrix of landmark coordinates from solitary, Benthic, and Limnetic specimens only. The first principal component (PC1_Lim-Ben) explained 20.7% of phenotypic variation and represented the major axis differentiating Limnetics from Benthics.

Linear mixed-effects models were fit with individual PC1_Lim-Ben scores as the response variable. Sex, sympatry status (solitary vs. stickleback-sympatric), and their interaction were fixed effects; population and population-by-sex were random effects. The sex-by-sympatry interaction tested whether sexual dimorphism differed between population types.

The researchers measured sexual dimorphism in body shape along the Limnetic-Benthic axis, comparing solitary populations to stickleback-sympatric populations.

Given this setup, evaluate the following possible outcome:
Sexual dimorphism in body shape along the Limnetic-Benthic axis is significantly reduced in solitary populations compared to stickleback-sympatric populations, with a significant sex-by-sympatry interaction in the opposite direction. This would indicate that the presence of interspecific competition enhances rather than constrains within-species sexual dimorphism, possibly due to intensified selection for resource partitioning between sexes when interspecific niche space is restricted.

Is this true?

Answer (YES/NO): NO